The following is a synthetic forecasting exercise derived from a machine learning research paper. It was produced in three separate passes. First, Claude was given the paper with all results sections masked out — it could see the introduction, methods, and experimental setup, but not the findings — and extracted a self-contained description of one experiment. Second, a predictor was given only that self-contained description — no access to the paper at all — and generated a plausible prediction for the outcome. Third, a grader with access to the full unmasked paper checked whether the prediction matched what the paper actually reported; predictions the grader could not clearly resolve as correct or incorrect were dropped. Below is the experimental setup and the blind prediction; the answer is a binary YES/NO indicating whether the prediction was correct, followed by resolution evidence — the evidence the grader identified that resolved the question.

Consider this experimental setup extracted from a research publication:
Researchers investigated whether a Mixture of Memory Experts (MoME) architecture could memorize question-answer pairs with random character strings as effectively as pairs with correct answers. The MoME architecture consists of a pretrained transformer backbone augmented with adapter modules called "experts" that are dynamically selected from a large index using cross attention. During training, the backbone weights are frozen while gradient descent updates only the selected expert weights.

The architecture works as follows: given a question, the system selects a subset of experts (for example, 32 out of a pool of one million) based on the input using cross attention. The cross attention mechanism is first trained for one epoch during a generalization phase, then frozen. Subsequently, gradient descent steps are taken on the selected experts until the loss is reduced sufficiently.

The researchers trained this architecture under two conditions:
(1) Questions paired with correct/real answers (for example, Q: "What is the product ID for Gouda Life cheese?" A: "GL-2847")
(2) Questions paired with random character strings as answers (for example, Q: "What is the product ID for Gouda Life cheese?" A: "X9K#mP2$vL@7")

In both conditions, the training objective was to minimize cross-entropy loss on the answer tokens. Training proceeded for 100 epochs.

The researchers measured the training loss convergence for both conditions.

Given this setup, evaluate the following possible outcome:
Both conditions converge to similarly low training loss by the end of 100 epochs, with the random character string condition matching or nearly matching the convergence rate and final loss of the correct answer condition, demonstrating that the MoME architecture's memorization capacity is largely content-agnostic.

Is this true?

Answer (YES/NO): YES